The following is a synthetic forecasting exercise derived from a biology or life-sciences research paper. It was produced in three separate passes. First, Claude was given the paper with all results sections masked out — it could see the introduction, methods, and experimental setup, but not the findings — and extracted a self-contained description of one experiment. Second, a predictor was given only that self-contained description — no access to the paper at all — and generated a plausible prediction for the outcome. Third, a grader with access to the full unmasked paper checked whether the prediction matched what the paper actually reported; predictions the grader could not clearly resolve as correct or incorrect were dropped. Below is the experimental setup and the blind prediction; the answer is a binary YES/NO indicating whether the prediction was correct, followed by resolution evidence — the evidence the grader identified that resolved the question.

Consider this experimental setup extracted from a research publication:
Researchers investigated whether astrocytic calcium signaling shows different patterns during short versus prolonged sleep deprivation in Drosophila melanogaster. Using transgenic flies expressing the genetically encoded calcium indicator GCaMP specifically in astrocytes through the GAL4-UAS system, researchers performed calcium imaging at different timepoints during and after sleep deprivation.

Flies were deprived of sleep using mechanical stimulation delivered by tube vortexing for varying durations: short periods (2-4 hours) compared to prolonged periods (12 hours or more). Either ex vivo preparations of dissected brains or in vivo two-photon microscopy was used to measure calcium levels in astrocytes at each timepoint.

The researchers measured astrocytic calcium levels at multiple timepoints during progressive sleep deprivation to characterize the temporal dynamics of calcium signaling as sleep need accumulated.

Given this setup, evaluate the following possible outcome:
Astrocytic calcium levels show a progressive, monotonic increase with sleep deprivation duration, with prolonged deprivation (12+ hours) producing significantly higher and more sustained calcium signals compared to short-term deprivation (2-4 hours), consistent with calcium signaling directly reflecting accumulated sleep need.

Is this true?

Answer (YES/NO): NO